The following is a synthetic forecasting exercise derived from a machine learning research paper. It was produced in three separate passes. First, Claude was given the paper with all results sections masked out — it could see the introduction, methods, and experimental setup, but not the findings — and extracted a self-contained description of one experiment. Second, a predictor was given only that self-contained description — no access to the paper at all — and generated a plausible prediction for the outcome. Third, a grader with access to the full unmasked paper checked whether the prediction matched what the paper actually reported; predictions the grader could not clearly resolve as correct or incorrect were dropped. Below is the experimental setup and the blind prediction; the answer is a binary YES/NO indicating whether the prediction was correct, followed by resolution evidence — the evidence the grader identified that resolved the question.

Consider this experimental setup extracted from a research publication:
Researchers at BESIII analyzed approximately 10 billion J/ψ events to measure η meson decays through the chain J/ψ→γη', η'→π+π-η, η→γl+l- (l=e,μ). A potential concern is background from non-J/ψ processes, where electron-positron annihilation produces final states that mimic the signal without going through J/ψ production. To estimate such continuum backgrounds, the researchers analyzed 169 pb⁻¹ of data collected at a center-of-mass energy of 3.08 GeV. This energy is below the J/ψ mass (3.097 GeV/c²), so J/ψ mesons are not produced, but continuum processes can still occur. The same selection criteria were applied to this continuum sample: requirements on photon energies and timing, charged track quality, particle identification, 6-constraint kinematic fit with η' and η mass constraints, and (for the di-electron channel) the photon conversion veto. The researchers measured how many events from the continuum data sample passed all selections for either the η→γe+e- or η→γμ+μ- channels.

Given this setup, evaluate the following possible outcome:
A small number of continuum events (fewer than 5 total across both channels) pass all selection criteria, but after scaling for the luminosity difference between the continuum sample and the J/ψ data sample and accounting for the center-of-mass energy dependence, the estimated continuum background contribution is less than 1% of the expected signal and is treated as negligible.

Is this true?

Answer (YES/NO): NO